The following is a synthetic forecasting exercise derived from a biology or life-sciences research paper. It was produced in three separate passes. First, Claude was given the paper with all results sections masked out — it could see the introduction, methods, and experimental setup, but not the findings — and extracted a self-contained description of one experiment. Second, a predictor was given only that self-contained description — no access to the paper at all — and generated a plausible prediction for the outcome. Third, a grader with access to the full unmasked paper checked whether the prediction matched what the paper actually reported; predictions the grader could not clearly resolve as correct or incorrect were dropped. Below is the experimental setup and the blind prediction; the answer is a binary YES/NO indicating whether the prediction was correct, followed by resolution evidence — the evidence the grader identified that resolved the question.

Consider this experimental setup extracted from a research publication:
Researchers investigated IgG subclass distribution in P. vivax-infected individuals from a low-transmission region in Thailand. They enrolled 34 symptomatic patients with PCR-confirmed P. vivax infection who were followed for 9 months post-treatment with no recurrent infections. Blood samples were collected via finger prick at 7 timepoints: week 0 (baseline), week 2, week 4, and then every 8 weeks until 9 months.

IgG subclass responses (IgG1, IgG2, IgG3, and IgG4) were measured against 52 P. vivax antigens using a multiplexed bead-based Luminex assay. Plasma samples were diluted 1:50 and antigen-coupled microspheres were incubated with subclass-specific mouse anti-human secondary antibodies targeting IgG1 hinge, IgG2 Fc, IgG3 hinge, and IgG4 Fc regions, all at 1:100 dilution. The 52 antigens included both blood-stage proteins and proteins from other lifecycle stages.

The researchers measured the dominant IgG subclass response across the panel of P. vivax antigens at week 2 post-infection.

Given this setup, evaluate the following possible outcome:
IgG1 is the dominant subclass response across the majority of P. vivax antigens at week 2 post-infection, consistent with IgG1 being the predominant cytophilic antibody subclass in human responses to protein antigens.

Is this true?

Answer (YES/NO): YES